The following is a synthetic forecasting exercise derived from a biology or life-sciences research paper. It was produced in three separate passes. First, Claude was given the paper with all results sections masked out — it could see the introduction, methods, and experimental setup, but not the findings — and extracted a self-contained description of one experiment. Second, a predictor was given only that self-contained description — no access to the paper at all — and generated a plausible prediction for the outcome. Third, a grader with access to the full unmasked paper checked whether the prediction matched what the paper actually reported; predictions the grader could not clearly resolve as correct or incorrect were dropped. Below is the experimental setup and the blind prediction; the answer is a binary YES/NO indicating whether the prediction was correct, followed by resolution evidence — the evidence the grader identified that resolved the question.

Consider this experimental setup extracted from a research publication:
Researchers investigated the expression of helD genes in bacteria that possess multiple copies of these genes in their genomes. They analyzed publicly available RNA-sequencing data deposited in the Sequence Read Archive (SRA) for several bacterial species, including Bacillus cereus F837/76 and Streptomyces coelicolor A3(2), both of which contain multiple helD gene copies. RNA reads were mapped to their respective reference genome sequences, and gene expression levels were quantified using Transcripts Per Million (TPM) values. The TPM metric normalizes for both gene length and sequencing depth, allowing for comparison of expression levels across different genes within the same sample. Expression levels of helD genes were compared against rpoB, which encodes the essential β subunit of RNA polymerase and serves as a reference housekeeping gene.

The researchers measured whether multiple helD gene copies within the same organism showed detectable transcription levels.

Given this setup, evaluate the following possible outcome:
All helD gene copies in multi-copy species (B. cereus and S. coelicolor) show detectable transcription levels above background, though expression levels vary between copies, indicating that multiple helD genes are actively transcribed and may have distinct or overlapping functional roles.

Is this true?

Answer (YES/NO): YES